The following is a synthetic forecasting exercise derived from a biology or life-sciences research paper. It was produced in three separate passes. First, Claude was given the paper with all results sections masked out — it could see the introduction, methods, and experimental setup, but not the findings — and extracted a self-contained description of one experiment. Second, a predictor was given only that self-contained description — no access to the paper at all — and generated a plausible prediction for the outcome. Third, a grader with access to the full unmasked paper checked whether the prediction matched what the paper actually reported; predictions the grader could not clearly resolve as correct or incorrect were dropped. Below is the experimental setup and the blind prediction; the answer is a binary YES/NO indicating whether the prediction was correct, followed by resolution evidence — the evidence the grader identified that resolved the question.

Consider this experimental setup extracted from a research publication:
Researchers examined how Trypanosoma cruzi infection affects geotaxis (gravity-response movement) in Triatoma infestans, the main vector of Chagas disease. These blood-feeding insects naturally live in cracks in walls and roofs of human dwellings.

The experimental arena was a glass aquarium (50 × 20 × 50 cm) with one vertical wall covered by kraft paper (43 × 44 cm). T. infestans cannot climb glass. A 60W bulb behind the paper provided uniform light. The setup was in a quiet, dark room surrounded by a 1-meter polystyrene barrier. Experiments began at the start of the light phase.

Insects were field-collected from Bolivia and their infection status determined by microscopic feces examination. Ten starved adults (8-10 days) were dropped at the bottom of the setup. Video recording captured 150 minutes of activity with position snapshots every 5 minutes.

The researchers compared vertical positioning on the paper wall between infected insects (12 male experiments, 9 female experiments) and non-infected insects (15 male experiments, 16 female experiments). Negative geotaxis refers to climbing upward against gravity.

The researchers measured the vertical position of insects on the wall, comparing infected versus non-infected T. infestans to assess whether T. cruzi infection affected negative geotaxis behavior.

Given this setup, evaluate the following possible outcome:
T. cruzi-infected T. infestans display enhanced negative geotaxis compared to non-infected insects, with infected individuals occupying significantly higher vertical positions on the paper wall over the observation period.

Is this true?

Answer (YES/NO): YES